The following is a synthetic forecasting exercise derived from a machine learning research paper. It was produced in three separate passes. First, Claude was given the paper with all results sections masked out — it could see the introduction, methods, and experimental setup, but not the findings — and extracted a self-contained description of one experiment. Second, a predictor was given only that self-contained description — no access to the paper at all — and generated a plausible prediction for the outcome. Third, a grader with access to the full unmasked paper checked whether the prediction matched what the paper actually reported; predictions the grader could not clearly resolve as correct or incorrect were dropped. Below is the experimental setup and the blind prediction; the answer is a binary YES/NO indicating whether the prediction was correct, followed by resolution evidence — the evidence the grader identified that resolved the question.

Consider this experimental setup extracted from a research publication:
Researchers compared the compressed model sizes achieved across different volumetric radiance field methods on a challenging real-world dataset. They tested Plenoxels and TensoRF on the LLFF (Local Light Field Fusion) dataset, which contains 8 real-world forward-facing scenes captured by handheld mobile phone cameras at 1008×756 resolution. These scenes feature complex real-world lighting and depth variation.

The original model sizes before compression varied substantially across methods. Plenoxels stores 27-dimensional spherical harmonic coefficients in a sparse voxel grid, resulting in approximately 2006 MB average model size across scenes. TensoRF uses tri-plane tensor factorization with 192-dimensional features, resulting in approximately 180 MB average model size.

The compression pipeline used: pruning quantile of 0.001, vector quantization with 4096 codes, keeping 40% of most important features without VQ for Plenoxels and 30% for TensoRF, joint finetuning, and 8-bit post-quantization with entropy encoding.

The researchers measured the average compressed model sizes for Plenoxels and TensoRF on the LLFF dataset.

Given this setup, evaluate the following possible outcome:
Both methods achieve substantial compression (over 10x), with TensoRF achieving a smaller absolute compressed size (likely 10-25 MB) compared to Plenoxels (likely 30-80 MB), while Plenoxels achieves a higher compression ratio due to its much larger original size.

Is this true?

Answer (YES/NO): NO